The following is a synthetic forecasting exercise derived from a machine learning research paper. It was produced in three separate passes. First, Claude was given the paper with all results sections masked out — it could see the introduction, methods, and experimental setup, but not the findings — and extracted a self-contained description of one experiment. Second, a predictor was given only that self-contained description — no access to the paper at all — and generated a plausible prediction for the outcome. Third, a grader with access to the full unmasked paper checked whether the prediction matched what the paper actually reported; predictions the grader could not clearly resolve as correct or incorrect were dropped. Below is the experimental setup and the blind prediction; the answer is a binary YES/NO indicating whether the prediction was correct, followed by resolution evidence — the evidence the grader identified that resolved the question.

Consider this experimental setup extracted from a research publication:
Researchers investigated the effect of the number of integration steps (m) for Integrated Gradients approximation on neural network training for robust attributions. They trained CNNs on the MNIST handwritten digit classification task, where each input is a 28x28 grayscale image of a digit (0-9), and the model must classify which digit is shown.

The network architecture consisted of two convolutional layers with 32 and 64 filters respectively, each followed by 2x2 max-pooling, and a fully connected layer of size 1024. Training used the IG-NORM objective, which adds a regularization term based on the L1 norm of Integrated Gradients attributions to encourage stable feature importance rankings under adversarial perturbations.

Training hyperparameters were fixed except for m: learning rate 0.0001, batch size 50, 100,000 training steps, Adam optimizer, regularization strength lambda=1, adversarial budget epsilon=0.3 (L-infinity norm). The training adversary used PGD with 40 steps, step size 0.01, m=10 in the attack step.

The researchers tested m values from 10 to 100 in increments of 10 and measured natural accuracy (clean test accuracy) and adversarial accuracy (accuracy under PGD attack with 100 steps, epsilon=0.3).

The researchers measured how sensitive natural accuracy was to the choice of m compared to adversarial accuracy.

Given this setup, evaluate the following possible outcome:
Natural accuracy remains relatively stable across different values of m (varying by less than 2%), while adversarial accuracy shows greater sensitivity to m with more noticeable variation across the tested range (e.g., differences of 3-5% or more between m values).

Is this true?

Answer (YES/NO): YES